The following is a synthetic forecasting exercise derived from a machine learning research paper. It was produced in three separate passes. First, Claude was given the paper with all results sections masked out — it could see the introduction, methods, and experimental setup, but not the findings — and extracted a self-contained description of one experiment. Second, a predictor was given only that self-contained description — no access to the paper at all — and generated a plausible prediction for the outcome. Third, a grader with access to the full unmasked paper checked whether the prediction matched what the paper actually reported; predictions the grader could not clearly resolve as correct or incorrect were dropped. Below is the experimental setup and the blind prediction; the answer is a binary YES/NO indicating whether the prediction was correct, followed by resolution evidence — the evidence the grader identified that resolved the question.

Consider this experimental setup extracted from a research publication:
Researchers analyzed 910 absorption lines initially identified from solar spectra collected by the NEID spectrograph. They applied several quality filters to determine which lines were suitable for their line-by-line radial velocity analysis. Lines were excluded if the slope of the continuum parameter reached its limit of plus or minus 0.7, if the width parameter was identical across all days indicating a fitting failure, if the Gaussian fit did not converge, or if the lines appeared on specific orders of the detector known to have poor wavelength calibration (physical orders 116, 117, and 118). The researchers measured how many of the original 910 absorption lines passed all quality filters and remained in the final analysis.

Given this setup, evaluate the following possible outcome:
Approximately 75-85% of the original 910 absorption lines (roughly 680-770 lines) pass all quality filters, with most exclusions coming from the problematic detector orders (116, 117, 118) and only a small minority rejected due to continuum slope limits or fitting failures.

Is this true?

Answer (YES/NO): NO